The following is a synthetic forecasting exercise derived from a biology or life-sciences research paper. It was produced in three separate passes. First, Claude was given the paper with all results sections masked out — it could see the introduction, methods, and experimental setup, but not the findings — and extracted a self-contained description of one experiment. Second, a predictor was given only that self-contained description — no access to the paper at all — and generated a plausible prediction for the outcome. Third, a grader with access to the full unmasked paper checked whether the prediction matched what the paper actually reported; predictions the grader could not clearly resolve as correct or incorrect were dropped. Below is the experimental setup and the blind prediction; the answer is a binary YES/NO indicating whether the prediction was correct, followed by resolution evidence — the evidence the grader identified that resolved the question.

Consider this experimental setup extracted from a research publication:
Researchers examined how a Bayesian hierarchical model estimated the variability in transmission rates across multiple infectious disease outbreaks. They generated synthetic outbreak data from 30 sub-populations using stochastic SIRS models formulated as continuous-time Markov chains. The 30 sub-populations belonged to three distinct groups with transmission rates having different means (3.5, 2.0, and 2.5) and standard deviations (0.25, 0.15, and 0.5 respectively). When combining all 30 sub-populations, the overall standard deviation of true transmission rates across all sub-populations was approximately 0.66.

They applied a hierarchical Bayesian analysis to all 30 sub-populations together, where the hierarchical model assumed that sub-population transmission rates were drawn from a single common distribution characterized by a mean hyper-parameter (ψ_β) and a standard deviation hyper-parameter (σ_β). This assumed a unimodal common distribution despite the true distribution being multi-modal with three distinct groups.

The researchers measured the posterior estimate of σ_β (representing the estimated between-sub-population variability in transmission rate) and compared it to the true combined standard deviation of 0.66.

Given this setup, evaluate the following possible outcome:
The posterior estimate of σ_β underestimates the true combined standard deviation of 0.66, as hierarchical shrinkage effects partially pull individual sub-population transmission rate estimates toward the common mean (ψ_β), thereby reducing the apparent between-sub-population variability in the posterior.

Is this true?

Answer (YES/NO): NO